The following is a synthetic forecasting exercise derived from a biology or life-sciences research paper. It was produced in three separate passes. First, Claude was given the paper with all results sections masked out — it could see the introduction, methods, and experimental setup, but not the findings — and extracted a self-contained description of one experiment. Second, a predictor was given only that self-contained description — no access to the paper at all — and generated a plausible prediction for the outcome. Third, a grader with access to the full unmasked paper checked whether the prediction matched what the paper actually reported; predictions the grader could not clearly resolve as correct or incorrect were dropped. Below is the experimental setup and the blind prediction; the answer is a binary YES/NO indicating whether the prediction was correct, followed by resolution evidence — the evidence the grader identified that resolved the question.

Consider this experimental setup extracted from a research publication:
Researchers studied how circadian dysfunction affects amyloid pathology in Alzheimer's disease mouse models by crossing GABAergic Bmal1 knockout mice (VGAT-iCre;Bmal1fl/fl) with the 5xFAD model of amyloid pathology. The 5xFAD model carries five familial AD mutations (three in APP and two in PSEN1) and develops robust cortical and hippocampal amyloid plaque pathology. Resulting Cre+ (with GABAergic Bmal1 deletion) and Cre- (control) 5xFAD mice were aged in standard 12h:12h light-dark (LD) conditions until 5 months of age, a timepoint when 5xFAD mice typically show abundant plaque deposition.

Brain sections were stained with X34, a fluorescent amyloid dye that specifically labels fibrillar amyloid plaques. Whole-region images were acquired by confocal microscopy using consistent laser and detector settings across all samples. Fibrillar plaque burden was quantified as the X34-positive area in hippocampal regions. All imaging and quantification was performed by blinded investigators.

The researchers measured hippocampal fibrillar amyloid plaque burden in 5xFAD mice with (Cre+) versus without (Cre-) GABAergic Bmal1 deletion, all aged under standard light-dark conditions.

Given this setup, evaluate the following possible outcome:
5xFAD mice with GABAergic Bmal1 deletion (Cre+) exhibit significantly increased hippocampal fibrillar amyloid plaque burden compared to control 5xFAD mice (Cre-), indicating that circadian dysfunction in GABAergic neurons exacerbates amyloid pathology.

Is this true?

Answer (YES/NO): NO